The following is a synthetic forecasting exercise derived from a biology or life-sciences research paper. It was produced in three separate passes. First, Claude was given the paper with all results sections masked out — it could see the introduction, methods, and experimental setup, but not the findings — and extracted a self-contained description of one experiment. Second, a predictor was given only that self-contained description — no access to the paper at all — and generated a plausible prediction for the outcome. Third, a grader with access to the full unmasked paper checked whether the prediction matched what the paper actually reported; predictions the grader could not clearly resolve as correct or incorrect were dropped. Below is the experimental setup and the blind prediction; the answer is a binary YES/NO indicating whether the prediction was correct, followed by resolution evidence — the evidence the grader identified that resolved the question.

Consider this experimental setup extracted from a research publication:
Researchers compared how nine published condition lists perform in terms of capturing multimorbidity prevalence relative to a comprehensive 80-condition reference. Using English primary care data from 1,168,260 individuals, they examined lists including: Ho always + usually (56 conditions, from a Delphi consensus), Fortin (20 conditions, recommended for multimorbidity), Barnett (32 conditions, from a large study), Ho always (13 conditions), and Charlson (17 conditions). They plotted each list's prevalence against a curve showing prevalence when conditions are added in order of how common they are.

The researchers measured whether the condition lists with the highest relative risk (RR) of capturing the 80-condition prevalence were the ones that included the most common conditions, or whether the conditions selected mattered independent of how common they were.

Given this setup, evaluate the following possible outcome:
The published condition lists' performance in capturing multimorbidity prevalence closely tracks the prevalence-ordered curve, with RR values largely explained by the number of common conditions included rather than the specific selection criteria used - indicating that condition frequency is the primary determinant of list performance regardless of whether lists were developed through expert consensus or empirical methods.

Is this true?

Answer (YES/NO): NO